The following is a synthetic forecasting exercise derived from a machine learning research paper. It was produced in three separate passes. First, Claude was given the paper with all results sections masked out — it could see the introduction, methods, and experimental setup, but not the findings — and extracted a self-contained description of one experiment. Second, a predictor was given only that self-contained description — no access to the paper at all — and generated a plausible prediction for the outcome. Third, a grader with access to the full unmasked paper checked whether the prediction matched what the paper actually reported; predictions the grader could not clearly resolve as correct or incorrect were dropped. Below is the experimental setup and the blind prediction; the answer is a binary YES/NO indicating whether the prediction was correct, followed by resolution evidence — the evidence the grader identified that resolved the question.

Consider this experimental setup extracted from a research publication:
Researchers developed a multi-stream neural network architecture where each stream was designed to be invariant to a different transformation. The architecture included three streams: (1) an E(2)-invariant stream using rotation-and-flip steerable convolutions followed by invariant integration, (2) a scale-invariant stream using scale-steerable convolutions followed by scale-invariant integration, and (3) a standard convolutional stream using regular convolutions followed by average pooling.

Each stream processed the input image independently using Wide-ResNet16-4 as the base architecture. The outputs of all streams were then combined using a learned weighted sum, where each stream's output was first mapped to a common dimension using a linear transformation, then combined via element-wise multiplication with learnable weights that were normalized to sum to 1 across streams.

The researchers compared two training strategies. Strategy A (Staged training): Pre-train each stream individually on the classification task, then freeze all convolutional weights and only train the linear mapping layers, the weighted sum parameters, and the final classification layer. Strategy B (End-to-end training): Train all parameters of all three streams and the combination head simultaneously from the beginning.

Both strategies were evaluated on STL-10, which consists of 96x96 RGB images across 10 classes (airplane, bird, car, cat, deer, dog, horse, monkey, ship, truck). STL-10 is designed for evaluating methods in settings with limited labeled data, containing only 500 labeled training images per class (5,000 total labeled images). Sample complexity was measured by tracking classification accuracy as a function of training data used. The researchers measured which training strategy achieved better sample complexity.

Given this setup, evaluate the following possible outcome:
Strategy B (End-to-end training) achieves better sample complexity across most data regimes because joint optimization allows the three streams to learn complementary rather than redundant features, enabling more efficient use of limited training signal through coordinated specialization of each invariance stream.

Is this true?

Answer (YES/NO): NO